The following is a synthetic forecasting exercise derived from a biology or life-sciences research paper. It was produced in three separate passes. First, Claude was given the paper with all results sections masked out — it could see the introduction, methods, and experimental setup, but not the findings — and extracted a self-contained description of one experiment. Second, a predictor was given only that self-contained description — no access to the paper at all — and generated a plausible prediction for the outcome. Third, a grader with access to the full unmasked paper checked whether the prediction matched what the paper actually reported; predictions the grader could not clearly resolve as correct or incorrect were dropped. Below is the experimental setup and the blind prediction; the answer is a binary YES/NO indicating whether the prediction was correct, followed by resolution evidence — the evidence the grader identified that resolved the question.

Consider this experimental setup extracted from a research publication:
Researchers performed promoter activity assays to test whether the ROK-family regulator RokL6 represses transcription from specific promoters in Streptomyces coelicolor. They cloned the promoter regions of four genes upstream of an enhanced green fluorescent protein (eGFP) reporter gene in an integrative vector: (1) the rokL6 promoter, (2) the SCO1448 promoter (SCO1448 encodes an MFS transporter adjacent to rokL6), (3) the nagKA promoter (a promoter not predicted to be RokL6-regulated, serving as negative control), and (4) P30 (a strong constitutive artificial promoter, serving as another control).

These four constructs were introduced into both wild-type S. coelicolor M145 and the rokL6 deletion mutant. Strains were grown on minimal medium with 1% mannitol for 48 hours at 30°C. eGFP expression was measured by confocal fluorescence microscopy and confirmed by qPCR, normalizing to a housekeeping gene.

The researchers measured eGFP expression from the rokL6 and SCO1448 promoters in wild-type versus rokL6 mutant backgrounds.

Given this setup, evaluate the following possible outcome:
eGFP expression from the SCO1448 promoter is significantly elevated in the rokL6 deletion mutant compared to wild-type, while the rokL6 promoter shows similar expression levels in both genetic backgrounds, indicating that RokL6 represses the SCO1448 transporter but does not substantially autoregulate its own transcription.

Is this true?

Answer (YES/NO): NO